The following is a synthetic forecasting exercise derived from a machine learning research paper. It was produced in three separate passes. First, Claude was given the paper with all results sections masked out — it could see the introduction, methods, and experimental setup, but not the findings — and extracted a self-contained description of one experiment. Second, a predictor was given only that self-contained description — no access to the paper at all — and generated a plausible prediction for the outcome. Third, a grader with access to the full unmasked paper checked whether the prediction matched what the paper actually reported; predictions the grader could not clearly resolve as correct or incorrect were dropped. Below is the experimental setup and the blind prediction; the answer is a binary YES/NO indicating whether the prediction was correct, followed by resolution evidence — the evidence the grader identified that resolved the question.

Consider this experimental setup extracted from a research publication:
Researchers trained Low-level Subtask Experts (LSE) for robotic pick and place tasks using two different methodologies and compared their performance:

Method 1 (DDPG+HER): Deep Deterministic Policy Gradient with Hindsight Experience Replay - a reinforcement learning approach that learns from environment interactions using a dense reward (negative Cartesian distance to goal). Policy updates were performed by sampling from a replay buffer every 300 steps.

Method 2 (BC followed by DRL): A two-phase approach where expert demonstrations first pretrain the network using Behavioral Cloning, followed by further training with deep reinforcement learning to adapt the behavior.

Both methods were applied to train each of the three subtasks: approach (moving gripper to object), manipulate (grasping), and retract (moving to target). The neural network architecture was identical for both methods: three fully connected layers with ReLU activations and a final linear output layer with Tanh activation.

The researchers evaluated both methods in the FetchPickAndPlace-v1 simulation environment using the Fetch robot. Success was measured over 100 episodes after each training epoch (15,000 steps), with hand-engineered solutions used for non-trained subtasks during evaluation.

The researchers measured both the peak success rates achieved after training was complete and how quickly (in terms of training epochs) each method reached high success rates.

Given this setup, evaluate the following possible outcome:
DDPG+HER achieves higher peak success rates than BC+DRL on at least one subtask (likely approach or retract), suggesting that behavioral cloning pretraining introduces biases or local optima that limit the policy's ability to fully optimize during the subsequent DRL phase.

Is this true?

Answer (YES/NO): NO